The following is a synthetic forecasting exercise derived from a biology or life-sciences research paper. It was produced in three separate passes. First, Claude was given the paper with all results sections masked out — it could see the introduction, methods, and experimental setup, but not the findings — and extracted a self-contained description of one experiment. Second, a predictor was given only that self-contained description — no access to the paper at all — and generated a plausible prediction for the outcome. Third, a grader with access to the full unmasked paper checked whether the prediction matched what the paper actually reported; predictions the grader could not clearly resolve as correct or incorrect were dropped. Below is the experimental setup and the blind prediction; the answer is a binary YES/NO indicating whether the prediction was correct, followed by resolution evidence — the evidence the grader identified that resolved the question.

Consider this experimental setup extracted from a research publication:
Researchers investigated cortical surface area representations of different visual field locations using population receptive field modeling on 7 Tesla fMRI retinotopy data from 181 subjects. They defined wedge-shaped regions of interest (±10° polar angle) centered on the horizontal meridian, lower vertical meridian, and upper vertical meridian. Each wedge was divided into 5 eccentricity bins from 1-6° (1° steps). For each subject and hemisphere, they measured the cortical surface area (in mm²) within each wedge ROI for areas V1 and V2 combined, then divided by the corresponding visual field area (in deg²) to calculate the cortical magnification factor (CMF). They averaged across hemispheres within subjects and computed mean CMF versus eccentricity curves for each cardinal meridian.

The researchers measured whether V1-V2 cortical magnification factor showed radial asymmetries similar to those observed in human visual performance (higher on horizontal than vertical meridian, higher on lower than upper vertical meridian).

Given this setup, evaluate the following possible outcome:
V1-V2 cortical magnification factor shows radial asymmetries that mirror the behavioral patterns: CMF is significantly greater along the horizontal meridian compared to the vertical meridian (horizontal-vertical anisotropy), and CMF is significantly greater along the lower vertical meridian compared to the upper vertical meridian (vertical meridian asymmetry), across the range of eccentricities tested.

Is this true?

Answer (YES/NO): YES